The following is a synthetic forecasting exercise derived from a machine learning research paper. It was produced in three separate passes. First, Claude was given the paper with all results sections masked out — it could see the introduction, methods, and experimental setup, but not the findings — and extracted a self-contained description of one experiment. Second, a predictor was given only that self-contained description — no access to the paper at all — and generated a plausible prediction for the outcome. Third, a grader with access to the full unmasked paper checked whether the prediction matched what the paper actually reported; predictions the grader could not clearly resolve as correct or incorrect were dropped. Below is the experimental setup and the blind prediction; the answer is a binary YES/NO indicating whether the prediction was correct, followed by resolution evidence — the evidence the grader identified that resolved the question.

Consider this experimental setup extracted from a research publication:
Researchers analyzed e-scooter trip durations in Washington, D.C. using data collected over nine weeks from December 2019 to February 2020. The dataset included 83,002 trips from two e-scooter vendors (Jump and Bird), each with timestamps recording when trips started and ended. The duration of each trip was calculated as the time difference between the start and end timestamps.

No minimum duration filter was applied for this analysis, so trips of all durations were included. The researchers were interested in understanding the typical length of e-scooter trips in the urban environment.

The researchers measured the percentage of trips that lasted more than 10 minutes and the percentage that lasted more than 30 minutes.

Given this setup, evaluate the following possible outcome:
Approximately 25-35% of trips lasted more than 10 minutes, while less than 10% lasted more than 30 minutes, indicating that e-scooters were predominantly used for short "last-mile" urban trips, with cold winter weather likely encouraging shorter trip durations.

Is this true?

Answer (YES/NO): NO